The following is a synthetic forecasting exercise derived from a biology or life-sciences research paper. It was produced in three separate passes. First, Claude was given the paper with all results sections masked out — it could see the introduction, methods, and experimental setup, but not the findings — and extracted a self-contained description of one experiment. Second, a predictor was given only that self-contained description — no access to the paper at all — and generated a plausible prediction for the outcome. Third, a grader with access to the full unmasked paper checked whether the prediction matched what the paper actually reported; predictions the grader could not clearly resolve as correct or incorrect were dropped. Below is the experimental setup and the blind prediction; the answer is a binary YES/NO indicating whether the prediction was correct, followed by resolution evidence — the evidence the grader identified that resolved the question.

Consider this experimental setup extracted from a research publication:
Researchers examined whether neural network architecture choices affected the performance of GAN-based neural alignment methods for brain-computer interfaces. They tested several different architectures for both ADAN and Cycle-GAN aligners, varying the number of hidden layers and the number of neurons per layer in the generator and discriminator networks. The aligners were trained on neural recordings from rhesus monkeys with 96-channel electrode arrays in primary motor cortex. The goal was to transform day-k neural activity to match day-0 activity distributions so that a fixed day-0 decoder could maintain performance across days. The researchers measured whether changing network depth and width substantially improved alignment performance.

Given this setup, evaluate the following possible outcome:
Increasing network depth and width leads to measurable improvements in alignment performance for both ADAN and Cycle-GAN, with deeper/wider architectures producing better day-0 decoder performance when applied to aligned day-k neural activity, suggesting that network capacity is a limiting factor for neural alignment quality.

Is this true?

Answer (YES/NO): NO